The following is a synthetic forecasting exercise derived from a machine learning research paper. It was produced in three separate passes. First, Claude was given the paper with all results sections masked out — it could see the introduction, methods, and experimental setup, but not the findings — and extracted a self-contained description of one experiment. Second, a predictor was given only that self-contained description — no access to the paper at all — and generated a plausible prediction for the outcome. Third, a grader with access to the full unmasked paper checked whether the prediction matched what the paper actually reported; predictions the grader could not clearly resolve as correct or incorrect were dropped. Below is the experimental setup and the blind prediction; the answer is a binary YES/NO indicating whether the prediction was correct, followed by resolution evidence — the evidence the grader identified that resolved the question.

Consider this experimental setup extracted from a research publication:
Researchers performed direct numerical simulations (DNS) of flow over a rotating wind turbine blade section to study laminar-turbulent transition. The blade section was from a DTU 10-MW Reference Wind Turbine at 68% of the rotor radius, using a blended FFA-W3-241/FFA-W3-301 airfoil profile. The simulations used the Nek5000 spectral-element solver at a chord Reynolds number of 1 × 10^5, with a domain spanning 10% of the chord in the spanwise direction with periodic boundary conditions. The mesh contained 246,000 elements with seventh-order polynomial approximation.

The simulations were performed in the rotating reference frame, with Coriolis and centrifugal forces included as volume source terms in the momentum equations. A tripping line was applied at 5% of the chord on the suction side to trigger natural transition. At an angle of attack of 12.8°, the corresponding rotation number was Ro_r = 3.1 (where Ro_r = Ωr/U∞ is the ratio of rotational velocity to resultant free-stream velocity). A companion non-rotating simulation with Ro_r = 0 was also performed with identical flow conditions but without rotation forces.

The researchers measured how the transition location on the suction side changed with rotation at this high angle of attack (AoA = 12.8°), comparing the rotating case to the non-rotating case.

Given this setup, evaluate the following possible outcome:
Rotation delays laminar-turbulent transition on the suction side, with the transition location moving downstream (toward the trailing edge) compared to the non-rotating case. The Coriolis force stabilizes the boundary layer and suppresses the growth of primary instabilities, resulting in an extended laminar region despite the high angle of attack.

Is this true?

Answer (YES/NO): NO